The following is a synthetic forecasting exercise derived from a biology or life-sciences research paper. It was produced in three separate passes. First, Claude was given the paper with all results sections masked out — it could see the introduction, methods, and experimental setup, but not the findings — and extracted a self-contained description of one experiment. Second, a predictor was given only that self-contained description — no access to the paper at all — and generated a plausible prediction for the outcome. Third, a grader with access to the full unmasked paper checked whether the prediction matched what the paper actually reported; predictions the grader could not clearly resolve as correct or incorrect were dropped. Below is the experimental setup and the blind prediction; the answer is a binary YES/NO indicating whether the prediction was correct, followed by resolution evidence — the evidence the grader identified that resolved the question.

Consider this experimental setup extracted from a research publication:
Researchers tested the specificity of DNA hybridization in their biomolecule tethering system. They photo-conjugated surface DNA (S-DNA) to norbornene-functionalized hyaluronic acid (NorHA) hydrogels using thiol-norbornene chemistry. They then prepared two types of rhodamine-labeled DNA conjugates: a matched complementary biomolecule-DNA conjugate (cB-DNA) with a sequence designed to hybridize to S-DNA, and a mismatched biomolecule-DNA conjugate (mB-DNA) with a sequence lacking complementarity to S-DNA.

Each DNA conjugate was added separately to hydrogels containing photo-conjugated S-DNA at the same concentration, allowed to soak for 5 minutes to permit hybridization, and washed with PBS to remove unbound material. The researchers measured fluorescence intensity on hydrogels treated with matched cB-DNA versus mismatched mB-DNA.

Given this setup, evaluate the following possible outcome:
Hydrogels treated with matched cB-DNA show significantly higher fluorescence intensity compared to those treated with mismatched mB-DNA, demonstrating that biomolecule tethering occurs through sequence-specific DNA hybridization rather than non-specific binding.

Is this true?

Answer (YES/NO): YES